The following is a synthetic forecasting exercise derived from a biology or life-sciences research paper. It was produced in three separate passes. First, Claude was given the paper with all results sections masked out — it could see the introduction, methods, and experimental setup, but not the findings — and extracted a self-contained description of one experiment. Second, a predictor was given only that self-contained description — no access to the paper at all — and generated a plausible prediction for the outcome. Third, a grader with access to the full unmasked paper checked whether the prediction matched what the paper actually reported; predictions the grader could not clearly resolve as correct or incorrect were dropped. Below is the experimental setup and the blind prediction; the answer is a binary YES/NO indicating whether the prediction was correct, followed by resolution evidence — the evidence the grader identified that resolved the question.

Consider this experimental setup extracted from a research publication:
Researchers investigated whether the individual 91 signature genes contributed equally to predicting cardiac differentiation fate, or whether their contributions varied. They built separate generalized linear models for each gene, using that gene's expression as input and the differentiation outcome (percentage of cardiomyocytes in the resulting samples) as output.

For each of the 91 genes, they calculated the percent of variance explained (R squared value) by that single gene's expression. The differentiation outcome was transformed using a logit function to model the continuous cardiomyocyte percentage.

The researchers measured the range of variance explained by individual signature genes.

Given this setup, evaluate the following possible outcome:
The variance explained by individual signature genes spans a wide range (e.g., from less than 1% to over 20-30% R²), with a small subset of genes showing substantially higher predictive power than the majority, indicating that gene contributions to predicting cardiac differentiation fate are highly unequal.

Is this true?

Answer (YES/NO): NO